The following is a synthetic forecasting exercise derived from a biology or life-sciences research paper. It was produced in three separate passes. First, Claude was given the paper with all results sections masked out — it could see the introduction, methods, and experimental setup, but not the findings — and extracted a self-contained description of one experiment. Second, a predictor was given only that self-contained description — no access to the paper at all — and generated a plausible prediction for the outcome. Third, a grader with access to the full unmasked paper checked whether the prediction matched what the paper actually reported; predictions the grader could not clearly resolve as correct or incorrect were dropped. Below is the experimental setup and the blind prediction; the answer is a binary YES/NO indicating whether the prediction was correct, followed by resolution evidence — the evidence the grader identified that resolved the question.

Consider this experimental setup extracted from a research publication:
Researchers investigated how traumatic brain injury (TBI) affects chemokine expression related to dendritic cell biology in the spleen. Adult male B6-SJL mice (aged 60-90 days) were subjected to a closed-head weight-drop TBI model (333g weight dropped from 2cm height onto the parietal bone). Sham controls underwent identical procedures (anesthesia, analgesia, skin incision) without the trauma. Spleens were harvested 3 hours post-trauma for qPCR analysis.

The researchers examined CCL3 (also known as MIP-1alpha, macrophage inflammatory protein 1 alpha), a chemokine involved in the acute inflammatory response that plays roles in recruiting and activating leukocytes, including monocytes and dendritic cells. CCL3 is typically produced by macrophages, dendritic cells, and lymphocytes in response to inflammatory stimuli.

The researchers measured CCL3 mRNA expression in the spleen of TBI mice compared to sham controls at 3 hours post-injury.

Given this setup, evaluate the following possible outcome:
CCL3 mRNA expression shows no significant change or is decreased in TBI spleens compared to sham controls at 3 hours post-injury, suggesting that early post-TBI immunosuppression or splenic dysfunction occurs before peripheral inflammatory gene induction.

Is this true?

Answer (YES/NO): NO